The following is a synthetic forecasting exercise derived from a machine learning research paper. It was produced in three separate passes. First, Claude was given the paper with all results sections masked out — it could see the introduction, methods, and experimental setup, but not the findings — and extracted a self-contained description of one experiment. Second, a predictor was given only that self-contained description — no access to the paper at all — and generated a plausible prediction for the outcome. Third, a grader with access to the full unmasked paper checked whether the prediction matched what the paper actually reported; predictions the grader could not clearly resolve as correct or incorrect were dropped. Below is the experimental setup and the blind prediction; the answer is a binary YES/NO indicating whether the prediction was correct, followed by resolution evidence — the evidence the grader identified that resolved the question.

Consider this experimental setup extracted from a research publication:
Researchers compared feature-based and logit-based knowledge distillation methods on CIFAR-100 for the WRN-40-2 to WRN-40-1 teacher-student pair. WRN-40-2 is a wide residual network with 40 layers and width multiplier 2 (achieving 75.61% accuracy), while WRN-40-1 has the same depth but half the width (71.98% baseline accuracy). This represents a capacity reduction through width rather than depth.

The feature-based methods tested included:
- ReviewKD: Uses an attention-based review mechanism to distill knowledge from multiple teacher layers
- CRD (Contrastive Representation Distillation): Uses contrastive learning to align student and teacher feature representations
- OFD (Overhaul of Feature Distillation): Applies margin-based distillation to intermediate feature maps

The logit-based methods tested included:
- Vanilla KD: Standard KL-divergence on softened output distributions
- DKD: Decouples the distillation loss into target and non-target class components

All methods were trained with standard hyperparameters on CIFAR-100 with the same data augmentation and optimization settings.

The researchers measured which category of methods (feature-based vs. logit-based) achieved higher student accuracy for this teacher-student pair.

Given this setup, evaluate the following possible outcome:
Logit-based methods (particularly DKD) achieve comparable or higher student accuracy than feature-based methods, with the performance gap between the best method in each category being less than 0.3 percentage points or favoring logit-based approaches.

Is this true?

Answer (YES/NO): YES